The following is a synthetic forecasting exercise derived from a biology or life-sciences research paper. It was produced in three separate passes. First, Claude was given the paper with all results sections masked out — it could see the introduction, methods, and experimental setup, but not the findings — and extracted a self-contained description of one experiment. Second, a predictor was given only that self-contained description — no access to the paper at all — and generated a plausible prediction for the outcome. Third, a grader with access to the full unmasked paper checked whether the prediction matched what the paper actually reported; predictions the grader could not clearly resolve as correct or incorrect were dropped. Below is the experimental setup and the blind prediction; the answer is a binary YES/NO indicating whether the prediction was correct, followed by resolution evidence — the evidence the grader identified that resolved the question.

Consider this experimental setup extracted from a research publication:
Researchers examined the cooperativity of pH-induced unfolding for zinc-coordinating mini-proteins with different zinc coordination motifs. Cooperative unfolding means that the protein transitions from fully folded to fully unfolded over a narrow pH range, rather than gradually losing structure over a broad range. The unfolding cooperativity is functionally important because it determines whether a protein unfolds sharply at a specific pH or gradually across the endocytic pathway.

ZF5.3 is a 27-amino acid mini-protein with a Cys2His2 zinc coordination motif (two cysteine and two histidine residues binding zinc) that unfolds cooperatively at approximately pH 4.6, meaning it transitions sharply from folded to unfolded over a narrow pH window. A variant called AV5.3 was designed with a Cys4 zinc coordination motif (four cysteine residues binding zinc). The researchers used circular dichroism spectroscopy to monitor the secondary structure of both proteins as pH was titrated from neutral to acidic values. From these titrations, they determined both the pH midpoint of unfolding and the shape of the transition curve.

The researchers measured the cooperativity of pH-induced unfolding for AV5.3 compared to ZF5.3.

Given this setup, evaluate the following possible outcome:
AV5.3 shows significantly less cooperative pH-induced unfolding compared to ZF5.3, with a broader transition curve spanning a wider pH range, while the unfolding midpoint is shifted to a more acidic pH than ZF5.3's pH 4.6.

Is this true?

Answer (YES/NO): NO